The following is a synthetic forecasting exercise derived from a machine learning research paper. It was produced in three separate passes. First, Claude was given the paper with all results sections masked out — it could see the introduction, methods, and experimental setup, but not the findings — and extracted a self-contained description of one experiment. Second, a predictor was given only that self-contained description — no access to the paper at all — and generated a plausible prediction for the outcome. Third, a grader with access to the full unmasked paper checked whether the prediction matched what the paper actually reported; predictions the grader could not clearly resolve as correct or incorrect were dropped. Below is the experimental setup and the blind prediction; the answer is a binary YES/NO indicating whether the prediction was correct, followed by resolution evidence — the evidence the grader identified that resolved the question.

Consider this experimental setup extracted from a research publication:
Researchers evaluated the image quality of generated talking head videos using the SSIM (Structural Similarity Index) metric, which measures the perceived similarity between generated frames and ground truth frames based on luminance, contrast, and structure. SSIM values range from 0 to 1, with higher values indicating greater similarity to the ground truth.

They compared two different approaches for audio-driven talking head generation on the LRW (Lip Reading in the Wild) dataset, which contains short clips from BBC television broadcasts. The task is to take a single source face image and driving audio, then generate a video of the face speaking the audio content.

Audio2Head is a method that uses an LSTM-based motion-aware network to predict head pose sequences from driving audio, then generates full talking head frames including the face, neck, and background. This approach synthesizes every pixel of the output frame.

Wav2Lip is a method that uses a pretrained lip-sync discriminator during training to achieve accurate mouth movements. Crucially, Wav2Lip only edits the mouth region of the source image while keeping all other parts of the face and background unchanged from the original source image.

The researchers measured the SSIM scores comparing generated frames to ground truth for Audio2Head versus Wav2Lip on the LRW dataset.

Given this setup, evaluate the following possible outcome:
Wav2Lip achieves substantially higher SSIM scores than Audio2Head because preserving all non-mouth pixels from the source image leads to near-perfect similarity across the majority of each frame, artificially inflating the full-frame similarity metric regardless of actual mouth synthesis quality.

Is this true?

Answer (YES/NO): YES